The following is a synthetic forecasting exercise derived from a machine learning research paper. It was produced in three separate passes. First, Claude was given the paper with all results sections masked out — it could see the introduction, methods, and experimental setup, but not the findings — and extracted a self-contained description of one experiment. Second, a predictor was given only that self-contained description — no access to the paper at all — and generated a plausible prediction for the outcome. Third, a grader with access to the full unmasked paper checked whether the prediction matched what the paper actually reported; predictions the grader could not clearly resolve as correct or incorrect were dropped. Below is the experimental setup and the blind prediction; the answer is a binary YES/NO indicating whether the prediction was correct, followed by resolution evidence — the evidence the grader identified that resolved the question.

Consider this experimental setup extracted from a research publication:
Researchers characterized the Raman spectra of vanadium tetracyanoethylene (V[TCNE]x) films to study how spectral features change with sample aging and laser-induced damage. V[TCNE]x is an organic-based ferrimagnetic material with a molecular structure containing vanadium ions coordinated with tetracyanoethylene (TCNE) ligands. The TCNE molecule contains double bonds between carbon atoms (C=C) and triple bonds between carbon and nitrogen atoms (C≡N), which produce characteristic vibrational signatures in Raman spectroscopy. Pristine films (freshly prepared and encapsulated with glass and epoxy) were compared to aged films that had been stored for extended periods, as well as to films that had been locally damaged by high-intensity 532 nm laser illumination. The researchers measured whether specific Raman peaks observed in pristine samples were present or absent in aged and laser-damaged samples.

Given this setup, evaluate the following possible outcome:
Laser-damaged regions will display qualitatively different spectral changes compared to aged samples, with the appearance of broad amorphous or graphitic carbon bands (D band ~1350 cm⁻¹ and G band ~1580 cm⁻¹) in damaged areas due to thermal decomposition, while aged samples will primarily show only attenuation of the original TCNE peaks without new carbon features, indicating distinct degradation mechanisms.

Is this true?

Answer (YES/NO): NO